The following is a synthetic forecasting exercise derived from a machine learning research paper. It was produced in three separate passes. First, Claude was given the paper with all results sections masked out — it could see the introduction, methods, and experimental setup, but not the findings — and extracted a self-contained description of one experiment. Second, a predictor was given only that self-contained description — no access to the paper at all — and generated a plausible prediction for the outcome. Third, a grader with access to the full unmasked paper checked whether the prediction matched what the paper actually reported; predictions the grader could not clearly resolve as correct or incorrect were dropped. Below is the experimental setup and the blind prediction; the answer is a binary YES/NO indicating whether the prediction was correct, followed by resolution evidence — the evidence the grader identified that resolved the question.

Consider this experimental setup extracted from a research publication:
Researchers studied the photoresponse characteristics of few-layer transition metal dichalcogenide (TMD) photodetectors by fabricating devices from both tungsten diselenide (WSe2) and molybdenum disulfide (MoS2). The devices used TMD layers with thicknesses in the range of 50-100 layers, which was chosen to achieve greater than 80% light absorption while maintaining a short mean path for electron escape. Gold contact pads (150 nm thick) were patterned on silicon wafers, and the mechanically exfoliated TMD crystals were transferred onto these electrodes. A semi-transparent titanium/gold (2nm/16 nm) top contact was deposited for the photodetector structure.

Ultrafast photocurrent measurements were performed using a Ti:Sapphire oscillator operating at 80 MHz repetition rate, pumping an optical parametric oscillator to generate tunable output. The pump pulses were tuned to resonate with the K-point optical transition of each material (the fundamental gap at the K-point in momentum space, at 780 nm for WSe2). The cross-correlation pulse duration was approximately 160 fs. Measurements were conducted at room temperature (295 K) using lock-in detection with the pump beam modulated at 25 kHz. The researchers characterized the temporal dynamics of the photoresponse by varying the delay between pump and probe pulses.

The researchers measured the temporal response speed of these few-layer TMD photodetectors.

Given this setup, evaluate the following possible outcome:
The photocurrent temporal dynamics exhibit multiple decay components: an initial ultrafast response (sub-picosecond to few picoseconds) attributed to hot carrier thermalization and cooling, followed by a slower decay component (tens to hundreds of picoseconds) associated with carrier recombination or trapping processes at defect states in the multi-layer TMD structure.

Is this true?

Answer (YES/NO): NO